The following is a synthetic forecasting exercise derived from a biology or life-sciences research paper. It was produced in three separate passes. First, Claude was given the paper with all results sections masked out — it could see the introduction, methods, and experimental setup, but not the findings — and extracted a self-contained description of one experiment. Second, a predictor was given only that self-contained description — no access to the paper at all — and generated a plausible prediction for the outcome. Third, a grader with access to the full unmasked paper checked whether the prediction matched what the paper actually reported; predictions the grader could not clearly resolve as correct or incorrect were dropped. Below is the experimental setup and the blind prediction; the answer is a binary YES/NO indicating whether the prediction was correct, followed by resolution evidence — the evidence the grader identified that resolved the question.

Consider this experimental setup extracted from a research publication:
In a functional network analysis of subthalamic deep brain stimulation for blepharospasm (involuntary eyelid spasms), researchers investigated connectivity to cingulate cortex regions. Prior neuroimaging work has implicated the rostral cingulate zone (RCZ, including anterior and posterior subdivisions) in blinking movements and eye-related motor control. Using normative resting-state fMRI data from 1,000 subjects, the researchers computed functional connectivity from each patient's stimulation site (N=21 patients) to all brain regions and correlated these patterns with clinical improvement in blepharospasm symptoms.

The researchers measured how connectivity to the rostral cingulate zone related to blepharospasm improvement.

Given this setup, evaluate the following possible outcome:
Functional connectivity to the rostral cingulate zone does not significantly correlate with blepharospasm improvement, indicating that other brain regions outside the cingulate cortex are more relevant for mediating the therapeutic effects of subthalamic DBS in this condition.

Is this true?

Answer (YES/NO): NO